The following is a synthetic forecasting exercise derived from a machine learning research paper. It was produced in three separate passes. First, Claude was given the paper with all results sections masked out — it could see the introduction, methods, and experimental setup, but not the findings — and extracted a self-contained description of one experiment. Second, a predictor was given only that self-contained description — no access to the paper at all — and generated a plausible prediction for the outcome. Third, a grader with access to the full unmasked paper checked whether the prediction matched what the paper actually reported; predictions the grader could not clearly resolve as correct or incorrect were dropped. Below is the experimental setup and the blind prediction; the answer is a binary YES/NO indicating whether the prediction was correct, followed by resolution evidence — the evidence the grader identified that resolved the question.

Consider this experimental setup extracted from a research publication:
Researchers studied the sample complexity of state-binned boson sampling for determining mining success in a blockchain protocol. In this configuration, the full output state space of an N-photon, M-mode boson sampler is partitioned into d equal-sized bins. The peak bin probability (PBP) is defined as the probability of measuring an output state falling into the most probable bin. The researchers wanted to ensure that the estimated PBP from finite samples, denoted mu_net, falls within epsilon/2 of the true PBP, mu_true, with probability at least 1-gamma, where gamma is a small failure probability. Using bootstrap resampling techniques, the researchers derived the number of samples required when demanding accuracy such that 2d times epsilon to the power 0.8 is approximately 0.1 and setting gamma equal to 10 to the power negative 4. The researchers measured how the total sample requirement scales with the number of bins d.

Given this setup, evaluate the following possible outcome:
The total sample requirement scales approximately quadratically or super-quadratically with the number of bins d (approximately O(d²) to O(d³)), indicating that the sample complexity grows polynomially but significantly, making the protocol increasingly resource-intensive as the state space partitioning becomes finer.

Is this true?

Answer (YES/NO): NO